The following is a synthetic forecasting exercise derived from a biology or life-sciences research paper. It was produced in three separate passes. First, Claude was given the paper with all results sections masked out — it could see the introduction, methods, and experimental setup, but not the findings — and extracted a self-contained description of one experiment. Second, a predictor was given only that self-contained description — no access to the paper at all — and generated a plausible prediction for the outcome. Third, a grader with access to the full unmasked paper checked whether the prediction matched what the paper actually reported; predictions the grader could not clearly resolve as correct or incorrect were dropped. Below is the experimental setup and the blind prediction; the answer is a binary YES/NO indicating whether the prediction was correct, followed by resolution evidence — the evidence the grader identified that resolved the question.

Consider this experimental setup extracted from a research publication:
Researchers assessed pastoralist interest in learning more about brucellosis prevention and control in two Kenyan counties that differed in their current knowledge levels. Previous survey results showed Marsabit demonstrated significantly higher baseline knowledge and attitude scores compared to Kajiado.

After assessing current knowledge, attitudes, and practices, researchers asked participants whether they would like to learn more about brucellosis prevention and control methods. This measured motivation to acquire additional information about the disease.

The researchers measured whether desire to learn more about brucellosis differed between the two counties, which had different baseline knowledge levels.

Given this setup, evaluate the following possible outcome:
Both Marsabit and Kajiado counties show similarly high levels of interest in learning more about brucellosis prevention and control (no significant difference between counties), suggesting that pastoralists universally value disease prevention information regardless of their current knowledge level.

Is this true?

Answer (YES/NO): YES